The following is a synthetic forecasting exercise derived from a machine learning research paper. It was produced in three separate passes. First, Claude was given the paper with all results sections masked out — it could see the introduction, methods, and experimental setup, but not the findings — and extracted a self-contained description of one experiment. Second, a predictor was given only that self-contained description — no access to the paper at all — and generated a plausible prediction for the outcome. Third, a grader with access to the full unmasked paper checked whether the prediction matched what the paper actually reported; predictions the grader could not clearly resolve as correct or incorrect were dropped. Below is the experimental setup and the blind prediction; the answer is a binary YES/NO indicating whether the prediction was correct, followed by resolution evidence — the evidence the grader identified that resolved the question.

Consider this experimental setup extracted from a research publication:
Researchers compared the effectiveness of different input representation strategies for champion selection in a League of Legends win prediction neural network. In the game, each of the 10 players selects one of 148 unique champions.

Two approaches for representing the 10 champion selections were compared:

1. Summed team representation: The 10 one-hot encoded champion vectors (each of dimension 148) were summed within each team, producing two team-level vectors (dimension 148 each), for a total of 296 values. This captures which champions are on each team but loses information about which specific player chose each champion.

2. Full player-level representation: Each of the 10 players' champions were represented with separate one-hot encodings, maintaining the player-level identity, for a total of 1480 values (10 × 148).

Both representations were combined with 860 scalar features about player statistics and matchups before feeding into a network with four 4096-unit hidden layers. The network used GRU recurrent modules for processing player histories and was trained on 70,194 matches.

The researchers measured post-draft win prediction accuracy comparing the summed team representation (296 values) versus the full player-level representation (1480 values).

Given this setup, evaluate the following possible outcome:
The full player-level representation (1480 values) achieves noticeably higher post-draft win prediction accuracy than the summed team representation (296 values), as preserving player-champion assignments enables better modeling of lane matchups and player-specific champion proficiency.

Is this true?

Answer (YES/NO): NO